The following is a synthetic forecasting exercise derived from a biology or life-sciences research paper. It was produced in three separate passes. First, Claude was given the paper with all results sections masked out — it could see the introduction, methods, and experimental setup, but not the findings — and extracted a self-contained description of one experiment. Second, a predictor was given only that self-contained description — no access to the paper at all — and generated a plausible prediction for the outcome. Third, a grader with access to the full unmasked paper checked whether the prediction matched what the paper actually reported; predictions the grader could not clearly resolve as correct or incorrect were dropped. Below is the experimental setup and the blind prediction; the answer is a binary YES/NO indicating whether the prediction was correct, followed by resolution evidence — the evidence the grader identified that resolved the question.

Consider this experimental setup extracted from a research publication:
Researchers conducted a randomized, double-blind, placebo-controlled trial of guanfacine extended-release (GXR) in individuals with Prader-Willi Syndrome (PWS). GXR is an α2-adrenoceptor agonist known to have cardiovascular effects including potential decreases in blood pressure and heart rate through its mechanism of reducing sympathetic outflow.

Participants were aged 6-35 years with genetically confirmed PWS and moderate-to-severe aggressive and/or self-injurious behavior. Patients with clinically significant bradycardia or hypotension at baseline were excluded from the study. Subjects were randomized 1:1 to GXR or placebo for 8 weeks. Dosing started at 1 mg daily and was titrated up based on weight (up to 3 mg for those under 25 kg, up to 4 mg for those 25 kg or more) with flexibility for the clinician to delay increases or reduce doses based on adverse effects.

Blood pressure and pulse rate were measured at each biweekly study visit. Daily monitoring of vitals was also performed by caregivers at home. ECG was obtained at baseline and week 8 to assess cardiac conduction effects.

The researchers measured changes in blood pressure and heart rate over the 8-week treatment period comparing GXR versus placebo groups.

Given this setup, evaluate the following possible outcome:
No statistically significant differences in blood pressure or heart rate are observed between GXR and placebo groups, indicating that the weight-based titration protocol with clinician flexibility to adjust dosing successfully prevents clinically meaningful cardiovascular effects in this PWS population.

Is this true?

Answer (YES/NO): YES